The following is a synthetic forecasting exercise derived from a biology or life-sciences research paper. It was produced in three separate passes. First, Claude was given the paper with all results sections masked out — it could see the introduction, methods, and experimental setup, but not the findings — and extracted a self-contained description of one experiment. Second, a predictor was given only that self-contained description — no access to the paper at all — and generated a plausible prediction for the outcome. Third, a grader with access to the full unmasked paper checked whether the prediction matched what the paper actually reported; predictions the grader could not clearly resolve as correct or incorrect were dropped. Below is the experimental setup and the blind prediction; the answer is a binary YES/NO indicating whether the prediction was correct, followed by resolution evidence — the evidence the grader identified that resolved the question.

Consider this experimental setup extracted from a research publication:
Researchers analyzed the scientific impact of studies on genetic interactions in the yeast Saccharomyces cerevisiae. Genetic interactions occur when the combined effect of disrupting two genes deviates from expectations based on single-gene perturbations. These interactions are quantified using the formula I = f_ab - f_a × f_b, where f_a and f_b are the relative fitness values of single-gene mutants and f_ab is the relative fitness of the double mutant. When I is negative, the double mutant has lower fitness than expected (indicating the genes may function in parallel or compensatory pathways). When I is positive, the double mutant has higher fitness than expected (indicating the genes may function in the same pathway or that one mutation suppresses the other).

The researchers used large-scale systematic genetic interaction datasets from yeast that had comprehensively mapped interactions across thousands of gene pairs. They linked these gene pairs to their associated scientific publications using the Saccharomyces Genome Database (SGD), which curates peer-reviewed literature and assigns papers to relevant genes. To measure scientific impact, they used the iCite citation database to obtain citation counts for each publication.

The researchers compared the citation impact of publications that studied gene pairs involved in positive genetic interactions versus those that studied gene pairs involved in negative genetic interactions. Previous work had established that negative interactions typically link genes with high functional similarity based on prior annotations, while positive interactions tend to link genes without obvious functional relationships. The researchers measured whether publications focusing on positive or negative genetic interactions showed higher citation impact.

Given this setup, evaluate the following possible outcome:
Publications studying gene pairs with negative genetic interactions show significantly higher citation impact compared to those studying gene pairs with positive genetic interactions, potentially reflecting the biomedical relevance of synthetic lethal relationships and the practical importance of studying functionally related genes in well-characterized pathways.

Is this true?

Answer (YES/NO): NO